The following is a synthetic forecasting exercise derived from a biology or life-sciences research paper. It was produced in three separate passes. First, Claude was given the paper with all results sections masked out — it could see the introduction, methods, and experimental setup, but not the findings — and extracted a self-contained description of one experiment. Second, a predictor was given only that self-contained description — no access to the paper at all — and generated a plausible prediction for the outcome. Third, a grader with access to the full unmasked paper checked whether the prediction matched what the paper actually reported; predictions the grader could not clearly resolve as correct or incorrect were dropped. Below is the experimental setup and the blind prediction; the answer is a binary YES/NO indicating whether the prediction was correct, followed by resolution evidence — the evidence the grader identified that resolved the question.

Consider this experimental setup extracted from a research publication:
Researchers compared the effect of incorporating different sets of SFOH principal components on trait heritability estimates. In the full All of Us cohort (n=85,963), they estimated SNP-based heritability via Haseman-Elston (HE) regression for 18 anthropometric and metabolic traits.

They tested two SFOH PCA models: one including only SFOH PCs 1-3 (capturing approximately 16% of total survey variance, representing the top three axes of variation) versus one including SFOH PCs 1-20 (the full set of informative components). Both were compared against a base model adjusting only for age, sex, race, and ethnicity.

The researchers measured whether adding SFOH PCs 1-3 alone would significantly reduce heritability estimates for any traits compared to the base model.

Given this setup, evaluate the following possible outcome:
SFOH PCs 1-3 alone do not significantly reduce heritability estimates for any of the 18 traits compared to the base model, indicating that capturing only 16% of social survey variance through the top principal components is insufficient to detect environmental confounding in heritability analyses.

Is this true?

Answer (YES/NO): YES